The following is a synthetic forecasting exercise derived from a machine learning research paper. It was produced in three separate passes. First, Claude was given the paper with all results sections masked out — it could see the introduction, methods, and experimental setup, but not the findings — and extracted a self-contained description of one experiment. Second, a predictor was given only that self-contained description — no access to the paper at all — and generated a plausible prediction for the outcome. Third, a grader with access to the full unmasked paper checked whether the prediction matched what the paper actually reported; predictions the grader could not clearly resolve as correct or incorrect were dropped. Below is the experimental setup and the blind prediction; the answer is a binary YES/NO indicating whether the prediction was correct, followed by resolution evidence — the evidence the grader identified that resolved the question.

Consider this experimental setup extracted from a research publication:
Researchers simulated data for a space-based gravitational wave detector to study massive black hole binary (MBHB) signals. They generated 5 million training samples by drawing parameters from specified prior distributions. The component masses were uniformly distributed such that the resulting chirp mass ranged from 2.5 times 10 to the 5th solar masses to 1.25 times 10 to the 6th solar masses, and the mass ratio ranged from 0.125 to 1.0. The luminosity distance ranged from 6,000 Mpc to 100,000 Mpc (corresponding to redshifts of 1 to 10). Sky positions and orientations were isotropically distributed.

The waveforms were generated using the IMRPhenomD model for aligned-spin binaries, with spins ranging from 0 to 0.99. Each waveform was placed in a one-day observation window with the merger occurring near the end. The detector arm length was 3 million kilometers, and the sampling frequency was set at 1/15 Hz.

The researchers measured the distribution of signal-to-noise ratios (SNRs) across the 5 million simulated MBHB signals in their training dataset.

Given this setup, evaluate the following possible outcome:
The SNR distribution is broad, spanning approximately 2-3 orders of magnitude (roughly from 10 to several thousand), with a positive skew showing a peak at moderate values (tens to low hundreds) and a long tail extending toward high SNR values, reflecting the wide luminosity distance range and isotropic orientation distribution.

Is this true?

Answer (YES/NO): NO